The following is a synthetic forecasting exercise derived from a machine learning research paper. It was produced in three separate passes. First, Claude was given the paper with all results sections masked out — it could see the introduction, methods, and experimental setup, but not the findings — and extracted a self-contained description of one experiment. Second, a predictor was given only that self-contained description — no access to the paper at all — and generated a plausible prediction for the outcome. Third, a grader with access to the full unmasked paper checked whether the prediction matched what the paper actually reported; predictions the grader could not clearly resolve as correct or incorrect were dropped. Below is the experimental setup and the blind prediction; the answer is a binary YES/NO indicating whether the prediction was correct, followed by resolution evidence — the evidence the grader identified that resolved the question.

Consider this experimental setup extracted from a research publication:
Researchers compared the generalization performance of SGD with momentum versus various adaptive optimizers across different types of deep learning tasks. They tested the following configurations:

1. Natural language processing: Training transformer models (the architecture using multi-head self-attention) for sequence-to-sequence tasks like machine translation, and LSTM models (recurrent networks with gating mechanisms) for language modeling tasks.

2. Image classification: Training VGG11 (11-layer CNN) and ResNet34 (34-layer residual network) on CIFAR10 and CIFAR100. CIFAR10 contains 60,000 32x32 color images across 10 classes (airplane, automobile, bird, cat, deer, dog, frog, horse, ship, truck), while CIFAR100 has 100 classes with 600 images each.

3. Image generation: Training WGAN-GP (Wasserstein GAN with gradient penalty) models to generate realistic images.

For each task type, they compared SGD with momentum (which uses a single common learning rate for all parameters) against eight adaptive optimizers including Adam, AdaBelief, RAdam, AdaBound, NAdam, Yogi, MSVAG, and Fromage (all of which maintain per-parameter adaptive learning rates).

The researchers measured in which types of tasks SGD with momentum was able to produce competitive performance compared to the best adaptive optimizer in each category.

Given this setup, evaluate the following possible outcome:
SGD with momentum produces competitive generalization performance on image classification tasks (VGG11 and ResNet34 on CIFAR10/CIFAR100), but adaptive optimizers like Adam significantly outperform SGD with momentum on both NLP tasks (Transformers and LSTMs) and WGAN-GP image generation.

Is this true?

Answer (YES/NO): NO